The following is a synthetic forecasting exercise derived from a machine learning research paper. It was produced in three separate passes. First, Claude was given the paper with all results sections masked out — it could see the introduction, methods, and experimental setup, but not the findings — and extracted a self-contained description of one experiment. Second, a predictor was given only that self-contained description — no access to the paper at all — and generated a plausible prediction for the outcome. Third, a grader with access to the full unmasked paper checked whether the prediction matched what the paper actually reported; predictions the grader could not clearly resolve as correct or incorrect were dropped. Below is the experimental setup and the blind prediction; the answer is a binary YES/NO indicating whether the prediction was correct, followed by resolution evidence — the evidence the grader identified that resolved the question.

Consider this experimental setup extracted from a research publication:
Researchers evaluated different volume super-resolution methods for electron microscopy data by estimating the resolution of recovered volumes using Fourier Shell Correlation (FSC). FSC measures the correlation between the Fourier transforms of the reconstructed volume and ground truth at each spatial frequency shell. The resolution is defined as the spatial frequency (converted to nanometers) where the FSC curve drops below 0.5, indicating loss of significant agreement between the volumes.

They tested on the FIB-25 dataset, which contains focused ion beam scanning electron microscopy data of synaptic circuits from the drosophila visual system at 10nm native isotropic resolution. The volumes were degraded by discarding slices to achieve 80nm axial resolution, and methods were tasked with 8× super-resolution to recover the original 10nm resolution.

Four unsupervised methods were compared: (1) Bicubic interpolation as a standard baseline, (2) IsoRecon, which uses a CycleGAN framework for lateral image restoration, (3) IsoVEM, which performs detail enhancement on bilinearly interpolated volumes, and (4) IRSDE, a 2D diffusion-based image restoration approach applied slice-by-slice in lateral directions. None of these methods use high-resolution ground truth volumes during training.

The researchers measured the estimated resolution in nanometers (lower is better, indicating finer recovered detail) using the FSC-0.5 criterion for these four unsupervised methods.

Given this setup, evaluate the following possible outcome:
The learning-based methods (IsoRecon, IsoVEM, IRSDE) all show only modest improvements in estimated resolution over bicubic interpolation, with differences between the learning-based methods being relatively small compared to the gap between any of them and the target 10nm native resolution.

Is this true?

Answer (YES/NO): NO